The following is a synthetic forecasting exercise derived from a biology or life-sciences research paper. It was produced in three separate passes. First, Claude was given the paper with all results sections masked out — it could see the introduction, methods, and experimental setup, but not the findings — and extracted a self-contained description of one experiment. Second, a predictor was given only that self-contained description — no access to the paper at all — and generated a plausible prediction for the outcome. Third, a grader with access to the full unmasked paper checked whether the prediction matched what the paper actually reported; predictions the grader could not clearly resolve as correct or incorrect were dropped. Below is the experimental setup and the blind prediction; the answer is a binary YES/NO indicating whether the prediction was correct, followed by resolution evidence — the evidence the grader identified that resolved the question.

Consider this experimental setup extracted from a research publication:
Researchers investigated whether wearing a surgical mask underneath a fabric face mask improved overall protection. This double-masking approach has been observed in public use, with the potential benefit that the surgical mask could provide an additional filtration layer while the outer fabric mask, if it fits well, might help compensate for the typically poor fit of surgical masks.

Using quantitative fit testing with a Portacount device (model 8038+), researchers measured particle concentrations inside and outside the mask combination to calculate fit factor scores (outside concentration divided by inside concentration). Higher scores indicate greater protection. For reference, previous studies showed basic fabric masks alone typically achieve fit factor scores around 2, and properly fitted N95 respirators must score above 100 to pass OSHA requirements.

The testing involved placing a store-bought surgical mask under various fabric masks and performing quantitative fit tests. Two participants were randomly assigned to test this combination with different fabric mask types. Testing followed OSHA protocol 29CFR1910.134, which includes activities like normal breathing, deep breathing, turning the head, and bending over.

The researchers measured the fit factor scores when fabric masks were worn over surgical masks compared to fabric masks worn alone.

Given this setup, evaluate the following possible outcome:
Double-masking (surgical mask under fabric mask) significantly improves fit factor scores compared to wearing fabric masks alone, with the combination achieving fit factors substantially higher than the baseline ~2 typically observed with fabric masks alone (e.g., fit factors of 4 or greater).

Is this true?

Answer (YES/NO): YES